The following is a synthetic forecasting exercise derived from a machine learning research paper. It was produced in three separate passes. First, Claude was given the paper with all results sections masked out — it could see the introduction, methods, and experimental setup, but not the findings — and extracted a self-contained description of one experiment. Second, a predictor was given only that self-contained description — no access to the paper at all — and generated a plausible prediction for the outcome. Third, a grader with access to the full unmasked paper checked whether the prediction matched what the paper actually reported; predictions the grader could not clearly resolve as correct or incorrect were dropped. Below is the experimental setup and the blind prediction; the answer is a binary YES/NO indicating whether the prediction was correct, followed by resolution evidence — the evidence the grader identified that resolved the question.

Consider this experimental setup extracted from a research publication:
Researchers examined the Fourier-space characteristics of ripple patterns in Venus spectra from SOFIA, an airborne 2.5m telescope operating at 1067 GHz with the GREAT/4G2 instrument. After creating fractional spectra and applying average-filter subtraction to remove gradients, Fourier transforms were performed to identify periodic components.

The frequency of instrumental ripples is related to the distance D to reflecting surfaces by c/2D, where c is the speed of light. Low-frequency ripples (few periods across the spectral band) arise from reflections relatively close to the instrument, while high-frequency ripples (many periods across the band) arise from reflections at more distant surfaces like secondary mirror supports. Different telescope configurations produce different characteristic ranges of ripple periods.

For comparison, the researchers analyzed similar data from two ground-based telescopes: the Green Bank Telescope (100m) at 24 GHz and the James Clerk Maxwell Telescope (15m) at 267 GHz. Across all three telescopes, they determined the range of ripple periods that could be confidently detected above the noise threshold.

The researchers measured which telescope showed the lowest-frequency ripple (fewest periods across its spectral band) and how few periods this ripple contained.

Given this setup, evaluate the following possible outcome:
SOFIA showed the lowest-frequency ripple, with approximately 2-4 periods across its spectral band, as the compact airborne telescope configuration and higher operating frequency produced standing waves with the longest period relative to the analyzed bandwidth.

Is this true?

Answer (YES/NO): NO